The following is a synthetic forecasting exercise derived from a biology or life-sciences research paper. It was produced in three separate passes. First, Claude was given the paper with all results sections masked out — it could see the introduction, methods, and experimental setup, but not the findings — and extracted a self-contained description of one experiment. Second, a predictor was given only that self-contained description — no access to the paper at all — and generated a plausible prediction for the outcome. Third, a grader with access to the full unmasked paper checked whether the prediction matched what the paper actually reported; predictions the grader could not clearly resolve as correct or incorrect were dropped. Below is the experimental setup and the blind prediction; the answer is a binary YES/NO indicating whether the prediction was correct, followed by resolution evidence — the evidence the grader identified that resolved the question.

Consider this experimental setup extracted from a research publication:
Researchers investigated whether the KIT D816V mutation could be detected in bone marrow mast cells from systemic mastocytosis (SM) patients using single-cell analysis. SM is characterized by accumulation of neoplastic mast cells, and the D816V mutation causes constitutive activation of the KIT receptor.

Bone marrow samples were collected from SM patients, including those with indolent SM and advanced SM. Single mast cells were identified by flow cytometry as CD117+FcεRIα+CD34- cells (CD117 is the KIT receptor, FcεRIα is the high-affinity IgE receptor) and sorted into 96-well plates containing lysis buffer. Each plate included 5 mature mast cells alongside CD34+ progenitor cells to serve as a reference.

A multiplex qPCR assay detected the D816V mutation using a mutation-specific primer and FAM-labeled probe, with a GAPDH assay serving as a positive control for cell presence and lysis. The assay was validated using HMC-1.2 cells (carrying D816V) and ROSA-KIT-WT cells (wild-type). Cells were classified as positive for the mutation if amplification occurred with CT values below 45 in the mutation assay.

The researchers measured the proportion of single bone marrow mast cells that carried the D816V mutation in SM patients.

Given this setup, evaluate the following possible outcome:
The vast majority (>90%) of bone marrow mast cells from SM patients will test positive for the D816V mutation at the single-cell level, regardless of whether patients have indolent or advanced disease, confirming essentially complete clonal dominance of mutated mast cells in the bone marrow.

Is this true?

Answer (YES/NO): NO